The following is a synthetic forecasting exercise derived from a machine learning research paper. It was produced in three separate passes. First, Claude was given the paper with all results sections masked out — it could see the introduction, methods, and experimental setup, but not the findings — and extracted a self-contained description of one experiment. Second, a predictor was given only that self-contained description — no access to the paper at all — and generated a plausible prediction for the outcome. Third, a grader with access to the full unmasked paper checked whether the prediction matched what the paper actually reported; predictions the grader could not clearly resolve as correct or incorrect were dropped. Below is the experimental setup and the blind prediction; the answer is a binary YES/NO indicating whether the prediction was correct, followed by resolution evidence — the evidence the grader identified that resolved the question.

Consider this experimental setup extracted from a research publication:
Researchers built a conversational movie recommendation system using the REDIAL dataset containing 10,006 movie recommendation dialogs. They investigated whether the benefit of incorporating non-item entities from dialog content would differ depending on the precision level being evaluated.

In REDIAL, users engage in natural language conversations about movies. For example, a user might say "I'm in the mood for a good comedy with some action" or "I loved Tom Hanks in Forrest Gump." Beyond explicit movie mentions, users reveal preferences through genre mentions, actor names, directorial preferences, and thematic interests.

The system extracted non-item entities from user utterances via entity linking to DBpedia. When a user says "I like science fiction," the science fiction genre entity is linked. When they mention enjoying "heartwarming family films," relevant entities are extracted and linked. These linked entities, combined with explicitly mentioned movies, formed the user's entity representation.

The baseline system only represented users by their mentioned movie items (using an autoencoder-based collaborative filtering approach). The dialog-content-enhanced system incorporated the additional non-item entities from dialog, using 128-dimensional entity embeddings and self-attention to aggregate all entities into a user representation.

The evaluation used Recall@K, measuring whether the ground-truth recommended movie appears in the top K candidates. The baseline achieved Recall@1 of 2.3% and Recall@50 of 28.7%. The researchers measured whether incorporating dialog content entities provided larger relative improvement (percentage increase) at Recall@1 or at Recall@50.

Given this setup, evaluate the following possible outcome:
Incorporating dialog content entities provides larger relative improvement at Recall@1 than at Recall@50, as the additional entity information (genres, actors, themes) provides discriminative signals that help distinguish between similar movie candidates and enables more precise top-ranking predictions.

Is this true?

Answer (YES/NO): YES